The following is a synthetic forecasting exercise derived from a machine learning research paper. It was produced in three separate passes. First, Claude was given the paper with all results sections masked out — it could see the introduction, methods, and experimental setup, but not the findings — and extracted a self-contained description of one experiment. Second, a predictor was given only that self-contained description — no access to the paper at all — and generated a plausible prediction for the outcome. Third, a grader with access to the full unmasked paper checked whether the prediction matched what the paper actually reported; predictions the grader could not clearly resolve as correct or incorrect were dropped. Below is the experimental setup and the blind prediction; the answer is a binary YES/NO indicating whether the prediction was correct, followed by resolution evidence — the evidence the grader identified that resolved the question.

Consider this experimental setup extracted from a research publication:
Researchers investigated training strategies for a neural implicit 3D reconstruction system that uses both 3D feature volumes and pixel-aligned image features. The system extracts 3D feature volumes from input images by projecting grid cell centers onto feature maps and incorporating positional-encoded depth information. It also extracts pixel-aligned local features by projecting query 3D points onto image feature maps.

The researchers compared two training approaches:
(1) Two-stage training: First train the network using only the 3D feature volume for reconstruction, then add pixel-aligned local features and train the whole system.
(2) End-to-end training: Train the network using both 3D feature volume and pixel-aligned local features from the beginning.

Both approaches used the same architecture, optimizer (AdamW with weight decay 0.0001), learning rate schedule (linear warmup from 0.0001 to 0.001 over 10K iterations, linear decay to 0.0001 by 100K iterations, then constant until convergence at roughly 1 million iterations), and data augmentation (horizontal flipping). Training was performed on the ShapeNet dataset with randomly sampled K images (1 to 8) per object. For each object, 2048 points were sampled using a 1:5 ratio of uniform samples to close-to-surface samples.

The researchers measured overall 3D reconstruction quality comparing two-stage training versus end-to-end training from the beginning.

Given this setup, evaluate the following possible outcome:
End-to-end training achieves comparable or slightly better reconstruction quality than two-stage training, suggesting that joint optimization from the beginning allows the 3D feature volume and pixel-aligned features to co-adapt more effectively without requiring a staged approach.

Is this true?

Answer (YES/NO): NO